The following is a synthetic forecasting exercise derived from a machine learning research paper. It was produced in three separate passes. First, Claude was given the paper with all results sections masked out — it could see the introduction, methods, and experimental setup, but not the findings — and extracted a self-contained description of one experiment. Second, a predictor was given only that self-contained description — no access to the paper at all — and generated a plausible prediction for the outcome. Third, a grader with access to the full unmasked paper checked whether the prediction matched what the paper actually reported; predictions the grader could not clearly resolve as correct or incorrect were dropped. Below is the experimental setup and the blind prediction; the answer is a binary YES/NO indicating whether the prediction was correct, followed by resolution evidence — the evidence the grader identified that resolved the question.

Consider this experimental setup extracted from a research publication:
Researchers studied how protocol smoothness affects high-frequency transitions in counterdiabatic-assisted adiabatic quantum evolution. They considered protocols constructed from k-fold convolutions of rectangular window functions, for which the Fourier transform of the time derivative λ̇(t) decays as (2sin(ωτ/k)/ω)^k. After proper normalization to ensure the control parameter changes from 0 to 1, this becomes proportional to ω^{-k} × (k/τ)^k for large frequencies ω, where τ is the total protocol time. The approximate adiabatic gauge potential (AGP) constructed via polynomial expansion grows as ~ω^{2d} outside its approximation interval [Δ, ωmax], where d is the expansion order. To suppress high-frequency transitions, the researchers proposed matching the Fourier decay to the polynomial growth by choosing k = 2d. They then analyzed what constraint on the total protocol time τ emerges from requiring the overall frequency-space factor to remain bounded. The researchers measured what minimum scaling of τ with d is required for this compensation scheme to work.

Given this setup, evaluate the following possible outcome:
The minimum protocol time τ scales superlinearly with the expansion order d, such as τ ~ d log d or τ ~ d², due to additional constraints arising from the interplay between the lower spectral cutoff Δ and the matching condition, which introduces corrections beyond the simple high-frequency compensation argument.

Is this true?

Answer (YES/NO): NO